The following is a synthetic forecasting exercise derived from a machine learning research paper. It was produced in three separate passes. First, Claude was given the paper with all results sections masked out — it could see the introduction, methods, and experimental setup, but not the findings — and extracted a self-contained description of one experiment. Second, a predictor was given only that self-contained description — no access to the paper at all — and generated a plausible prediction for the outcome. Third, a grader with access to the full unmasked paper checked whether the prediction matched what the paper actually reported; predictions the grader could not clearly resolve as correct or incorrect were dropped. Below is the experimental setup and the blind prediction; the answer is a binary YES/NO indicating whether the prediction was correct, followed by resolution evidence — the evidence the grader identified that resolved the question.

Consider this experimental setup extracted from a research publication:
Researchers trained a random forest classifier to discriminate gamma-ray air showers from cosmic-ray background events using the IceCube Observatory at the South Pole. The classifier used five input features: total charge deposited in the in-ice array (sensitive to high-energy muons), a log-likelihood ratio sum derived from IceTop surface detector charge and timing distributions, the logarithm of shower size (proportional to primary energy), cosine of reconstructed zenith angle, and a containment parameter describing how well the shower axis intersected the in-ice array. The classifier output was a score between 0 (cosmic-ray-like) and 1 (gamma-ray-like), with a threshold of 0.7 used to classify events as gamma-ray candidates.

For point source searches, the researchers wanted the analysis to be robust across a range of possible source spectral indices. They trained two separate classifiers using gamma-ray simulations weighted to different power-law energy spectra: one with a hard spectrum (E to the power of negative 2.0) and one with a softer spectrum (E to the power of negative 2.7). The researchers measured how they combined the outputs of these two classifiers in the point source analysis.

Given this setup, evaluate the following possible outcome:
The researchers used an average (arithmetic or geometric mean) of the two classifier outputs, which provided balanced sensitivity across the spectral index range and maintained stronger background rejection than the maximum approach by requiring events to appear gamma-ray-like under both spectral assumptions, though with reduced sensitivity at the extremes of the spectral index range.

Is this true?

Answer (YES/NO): NO